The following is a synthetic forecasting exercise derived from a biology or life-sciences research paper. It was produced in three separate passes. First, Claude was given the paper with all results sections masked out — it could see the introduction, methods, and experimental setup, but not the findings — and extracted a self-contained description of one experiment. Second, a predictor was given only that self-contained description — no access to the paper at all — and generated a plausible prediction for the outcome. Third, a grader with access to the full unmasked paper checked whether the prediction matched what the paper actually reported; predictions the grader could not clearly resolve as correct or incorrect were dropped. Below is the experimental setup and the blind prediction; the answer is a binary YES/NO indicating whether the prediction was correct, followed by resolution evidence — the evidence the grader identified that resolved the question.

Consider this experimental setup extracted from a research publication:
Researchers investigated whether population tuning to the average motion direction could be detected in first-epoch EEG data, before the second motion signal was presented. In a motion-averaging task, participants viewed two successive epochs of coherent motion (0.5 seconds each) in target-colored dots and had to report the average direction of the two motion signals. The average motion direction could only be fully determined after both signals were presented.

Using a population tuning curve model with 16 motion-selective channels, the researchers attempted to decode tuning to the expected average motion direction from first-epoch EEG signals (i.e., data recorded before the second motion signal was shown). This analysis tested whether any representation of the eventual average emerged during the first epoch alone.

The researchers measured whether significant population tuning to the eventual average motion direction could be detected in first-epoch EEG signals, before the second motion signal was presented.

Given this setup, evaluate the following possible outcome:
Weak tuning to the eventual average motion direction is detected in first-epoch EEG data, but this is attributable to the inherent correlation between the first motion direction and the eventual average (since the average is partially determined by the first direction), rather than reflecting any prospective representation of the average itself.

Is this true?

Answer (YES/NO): NO